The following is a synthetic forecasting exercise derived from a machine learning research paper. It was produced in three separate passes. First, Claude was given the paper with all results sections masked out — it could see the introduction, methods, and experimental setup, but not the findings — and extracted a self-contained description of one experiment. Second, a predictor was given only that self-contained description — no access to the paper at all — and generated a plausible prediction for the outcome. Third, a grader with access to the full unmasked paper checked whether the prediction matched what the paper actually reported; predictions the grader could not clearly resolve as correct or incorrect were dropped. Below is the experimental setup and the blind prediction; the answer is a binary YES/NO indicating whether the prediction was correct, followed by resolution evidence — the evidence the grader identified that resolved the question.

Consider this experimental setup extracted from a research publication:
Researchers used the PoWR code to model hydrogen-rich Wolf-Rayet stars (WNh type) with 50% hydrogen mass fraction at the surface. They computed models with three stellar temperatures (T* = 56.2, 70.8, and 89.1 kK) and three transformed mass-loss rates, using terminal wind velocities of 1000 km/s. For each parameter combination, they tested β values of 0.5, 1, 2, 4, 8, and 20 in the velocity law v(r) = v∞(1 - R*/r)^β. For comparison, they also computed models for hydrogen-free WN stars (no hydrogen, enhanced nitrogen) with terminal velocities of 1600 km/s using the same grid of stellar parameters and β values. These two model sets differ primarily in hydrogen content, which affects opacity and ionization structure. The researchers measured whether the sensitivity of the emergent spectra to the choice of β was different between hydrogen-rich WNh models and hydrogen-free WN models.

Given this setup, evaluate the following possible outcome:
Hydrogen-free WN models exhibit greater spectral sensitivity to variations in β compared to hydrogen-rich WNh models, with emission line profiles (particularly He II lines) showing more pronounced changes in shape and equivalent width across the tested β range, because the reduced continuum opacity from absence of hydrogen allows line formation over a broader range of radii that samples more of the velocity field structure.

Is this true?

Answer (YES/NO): NO